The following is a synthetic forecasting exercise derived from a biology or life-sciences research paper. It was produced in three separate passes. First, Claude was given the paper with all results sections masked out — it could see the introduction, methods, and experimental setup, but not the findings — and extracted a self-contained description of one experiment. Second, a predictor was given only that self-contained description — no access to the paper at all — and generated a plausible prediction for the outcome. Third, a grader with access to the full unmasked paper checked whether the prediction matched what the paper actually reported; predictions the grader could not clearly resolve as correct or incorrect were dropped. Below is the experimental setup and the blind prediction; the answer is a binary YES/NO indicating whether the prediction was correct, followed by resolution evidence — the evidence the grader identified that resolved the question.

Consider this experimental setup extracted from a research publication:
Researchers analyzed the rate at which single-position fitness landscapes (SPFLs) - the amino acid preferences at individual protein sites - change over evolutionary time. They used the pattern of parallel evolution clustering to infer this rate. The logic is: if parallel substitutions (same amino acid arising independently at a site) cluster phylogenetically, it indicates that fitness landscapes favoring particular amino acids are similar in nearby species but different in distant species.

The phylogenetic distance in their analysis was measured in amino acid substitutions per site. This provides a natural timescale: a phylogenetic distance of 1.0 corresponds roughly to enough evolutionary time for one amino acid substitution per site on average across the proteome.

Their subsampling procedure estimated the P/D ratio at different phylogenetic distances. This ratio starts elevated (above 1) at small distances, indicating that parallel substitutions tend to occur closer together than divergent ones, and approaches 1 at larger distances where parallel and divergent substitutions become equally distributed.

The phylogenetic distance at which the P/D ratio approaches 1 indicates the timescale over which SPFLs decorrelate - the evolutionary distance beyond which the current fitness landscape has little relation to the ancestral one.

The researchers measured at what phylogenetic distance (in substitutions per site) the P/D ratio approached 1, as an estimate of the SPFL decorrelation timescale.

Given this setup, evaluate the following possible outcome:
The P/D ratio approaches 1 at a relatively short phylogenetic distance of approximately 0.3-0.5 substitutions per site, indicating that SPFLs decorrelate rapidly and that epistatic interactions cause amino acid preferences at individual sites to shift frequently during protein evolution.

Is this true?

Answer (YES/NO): NO